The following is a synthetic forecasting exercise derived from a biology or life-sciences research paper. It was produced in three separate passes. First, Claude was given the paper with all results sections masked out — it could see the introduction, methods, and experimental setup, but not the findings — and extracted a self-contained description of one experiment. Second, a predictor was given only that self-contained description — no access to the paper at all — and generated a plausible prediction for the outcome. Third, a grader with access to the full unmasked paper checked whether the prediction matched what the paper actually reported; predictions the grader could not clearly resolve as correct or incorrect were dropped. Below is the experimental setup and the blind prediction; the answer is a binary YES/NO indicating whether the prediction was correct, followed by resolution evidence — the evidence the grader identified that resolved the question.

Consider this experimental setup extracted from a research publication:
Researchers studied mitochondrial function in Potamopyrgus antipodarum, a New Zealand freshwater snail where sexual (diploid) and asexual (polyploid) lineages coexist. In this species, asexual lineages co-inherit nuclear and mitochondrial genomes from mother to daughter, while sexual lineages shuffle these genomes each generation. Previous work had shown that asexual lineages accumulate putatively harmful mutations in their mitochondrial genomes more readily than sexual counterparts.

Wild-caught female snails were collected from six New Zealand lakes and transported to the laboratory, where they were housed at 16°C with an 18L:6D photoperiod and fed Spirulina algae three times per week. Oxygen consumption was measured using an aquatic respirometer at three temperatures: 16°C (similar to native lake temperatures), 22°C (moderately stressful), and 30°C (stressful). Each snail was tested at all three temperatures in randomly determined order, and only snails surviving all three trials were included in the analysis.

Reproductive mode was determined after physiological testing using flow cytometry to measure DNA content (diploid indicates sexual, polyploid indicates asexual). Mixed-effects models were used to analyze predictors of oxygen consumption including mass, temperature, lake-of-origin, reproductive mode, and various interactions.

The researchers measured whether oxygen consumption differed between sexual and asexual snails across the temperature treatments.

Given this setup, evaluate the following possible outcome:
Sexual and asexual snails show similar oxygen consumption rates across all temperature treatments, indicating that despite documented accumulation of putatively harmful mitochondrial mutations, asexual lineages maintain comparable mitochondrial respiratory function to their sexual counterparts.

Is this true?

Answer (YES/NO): YES